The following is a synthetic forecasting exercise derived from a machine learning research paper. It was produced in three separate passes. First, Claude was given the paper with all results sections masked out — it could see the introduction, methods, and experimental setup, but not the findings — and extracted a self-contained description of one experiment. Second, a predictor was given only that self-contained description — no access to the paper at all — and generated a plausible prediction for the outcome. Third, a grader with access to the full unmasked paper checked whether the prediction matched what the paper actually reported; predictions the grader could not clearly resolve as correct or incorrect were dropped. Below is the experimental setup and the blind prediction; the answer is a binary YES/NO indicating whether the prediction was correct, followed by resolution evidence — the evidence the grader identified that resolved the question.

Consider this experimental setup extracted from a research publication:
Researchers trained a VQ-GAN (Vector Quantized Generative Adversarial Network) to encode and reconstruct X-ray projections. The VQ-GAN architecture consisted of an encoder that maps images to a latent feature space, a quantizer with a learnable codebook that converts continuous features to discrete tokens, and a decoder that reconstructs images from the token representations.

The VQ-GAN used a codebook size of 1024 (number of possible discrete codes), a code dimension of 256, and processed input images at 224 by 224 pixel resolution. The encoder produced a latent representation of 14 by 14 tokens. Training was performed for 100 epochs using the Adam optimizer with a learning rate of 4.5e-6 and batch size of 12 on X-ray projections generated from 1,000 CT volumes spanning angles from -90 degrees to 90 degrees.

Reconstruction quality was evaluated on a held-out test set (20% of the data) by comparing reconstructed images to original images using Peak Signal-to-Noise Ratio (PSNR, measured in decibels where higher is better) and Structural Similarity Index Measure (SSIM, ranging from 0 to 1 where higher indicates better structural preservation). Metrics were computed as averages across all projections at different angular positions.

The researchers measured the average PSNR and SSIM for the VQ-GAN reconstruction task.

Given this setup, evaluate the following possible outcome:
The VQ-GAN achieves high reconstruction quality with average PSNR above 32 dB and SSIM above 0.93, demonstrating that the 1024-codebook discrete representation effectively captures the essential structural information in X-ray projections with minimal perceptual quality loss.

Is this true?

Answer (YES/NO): NO